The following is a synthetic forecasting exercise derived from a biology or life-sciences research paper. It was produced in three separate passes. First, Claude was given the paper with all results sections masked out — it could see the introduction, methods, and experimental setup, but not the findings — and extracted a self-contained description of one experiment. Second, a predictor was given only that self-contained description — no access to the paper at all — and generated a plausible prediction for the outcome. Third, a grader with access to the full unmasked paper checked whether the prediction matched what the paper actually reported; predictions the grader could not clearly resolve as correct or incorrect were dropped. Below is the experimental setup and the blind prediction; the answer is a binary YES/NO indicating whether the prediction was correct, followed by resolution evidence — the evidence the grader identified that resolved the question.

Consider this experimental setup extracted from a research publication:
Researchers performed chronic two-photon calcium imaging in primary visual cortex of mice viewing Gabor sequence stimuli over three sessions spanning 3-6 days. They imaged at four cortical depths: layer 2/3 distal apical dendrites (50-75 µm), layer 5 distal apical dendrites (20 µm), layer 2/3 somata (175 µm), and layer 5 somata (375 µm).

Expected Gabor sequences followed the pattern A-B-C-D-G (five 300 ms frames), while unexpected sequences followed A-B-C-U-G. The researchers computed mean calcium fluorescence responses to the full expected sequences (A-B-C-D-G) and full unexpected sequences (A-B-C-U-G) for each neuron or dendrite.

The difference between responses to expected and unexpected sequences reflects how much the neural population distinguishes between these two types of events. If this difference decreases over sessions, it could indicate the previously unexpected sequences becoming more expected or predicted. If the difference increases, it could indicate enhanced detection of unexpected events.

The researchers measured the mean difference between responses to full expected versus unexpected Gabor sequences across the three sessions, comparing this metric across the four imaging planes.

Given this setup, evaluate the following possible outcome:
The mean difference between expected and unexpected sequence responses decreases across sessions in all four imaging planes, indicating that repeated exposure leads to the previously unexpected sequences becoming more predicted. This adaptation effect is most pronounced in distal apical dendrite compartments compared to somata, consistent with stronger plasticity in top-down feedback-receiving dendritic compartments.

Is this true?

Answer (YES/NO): NO